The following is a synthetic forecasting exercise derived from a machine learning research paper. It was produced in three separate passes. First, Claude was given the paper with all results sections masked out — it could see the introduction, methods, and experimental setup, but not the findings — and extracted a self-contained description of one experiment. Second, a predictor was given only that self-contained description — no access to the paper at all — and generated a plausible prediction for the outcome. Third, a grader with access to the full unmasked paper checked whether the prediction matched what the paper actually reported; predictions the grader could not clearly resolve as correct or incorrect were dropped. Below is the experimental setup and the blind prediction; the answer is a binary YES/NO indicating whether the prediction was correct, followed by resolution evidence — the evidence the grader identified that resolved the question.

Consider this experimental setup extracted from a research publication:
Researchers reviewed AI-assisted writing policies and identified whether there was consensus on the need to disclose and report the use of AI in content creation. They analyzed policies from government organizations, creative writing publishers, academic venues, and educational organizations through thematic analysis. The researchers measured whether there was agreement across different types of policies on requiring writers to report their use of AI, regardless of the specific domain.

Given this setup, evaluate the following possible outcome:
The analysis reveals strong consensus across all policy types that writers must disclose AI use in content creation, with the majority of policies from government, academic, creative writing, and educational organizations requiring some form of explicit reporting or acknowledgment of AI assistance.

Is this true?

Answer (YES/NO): YES